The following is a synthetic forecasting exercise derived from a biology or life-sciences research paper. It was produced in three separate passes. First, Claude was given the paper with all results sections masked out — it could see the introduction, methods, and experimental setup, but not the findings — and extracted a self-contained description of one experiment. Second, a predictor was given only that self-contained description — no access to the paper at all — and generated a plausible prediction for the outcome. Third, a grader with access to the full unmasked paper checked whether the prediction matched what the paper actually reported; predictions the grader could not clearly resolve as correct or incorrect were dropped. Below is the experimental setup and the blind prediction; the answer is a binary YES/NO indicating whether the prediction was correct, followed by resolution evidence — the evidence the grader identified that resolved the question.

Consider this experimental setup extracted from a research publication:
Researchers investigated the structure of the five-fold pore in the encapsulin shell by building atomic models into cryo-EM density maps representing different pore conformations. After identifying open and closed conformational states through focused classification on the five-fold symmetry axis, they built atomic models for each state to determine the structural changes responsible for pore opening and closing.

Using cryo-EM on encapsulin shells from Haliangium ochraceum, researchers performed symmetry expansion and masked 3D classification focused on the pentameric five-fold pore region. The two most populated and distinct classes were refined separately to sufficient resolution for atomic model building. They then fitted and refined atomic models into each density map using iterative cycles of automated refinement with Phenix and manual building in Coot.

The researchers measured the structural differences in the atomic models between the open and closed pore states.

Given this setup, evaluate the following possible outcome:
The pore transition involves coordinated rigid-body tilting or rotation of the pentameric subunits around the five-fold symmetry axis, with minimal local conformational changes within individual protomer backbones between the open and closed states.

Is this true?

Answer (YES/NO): NO